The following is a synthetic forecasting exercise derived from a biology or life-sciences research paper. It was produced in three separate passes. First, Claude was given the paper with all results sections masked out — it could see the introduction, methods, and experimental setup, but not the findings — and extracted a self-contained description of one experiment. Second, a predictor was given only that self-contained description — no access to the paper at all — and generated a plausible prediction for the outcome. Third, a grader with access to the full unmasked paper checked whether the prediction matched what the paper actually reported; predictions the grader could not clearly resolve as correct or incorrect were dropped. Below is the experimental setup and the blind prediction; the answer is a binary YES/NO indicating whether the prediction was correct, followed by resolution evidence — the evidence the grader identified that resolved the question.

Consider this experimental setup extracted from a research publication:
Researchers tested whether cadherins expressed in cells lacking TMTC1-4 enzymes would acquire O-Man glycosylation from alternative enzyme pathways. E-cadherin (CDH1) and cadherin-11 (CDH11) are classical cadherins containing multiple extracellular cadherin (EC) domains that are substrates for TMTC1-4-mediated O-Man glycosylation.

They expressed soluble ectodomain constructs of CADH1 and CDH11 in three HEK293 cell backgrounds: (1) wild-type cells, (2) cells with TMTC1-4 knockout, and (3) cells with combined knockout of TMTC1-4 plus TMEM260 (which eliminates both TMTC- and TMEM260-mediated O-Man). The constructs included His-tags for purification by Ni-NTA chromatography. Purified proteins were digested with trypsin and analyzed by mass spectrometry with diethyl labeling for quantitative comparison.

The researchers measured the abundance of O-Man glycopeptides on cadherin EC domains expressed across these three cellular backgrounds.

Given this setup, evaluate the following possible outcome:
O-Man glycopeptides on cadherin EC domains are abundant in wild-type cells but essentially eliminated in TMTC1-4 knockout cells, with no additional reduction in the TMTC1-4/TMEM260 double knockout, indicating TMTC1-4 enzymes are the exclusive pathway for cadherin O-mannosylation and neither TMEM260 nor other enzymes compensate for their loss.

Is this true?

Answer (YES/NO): NO